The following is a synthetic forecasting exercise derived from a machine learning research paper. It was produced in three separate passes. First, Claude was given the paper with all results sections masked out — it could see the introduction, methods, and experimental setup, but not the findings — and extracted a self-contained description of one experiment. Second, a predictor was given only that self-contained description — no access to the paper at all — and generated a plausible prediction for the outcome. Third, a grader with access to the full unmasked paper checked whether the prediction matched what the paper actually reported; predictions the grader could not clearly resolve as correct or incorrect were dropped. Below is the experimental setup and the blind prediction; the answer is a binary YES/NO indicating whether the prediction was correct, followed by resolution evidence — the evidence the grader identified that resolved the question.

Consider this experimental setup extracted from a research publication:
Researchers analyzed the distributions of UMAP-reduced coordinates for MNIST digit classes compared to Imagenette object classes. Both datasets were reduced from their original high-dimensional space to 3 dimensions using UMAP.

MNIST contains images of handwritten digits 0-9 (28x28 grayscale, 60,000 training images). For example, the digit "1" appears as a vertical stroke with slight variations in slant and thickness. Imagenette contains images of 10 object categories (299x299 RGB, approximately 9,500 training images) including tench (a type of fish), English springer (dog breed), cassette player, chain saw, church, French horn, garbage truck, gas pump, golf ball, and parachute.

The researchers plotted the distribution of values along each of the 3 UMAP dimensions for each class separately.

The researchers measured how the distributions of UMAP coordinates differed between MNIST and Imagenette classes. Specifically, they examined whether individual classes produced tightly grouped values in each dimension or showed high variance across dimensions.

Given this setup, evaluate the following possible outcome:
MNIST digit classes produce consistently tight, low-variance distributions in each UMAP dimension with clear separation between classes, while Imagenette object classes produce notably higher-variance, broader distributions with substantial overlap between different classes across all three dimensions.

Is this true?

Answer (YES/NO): YES